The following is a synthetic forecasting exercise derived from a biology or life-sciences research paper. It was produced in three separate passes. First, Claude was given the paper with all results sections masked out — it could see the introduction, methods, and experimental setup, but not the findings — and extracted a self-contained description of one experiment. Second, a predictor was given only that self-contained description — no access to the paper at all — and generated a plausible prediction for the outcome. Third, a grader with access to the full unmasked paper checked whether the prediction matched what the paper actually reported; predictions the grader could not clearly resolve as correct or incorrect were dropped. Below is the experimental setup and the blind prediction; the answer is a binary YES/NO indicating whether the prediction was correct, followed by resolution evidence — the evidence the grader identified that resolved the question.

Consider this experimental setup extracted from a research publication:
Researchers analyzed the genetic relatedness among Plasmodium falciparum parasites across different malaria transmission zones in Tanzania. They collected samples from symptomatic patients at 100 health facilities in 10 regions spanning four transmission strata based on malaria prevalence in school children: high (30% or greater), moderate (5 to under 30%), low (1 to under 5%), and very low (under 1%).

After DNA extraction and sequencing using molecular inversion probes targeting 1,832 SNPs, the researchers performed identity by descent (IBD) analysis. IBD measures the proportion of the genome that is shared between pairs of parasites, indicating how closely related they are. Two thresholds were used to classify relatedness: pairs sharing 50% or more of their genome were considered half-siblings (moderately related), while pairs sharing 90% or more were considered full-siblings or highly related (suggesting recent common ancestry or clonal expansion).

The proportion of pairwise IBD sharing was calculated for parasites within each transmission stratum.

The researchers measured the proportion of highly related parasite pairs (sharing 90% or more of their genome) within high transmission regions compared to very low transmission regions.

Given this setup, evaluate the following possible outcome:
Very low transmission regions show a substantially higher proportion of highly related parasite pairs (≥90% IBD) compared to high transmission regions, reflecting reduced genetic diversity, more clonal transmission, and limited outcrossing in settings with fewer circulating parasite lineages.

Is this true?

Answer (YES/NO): NO